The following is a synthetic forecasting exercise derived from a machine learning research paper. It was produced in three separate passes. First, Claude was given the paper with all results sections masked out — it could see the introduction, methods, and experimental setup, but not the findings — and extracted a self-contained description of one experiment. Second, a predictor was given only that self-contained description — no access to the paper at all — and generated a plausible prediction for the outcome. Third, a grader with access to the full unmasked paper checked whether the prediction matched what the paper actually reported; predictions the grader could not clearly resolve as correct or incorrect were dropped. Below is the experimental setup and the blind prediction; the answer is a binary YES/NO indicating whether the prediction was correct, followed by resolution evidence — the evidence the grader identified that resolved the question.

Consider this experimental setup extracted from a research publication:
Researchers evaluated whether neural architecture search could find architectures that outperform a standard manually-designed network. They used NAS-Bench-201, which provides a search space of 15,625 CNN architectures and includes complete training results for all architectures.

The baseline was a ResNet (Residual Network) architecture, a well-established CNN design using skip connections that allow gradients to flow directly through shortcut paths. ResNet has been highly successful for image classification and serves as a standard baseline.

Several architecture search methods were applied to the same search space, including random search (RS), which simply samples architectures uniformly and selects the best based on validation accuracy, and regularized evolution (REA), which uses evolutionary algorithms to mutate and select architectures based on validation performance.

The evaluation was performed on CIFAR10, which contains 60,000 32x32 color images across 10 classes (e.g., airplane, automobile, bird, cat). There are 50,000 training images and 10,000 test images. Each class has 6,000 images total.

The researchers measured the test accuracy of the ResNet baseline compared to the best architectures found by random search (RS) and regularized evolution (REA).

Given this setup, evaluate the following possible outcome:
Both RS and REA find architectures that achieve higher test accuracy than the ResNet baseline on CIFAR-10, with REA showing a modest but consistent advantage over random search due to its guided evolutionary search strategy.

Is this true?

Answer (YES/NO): NO